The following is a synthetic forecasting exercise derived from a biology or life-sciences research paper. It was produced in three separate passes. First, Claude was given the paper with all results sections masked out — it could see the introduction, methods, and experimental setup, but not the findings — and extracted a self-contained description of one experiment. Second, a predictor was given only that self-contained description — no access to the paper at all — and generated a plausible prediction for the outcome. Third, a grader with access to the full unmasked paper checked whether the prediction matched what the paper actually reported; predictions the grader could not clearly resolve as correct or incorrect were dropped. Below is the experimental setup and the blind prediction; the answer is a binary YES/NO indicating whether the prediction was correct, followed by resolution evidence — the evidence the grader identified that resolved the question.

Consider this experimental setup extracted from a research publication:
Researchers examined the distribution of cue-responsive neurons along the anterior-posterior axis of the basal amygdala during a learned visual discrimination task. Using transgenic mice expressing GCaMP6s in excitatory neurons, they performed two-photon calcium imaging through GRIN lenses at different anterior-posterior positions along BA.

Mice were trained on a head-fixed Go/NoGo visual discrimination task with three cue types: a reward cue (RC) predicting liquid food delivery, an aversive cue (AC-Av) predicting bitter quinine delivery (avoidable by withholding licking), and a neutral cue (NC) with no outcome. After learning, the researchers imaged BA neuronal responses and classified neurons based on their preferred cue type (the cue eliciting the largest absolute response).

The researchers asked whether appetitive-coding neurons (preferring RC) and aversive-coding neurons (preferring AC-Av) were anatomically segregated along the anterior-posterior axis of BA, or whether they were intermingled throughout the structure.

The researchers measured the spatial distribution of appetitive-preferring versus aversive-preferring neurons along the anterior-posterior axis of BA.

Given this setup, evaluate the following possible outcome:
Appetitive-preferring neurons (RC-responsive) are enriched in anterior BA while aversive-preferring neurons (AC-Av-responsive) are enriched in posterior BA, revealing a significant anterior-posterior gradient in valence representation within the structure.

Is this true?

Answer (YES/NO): NO